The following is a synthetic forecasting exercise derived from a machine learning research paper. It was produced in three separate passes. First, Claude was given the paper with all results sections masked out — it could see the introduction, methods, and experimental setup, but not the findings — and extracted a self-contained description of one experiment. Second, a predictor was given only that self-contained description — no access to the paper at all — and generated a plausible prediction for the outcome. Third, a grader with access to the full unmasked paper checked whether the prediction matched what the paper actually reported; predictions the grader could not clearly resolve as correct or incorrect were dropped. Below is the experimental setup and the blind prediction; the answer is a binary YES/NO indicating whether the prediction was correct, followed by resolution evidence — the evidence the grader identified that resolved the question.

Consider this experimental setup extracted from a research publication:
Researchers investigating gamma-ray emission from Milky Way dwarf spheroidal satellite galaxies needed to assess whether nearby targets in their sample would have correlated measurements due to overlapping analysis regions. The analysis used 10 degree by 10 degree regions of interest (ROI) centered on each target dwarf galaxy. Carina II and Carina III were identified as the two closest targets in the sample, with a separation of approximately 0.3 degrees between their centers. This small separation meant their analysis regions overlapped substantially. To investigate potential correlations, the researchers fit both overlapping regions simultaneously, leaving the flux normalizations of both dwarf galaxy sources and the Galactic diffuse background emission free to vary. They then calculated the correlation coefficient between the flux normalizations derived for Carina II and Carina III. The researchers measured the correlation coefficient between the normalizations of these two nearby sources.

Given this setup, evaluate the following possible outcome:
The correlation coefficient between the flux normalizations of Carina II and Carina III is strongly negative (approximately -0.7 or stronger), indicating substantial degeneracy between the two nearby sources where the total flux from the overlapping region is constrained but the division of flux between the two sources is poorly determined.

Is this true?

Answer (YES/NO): NO